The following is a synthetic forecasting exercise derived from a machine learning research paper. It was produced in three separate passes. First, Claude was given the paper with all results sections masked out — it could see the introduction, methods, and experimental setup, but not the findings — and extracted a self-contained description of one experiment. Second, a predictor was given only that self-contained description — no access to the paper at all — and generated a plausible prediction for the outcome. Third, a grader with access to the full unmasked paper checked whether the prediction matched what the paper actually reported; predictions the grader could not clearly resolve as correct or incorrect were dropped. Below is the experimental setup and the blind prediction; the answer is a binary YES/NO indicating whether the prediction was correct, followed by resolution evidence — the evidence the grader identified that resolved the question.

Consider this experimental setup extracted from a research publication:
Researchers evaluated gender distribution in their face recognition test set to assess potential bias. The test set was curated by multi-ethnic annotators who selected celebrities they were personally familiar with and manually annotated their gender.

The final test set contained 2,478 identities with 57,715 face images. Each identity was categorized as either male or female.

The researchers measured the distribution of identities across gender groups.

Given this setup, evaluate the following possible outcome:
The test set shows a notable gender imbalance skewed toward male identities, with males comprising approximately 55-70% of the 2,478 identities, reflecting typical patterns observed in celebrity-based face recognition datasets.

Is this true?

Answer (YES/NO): YES